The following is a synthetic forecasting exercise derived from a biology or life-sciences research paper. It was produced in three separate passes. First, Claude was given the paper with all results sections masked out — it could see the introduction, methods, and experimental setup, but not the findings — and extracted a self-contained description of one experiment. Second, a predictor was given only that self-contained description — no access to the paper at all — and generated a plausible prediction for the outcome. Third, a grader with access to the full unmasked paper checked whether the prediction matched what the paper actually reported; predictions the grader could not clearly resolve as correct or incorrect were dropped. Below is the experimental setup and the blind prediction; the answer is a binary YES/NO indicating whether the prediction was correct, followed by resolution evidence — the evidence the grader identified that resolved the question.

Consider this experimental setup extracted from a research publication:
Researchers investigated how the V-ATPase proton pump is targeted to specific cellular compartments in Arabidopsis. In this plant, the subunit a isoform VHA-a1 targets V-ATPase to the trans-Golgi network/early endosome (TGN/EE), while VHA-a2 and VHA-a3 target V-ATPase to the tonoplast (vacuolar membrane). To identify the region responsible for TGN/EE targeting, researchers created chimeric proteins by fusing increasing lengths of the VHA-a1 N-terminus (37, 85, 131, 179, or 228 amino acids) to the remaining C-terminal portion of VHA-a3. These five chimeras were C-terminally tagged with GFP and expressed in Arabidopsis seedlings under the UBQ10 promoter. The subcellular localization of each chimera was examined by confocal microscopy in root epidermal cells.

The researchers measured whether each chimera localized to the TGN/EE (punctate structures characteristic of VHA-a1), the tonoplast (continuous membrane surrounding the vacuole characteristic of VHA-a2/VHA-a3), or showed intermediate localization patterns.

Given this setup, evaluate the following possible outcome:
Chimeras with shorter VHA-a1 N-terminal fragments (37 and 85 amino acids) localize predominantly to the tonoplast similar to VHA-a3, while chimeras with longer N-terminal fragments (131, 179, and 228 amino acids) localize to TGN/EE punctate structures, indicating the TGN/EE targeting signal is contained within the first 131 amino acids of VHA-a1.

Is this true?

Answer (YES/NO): NO